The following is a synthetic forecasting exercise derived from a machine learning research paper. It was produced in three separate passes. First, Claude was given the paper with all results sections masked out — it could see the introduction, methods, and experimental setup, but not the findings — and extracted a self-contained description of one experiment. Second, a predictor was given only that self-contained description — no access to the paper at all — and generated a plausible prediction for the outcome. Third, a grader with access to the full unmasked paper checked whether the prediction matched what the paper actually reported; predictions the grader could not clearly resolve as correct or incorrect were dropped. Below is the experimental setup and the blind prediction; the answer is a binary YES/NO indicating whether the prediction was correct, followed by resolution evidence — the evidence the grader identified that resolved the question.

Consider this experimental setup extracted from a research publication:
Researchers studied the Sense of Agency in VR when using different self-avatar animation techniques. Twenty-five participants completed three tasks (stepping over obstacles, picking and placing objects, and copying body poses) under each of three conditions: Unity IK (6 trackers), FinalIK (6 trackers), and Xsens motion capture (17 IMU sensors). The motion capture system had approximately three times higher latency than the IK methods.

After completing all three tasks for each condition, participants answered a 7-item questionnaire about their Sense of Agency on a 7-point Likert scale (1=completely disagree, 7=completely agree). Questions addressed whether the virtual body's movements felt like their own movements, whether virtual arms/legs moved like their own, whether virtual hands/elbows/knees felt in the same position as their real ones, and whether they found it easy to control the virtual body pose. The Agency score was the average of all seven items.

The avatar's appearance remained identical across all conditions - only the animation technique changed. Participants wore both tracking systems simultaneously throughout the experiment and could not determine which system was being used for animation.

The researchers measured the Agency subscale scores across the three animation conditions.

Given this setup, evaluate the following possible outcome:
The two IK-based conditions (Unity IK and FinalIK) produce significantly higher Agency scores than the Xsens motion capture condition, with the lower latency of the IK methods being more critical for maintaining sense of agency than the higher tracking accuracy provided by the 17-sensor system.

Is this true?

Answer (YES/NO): NO